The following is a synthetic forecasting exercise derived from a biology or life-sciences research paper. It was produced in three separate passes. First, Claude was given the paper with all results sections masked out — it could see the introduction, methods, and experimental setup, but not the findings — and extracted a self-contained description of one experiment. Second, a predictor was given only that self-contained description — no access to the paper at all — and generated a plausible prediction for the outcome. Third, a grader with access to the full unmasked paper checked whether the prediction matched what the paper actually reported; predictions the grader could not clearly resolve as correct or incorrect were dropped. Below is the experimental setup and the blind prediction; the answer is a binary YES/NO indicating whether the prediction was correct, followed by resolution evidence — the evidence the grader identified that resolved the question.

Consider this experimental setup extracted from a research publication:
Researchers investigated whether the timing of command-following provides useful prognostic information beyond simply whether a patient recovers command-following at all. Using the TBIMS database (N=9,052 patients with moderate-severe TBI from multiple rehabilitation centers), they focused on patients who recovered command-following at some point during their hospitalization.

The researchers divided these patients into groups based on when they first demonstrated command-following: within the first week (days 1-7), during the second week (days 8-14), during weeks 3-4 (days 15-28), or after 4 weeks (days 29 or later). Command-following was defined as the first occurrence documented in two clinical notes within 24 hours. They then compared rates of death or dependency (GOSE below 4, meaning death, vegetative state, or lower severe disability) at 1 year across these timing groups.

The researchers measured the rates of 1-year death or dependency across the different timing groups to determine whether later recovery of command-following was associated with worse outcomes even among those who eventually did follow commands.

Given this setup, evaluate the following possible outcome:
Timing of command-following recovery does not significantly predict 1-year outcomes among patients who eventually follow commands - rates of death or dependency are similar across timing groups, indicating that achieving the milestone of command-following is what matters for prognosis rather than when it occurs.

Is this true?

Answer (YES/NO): NO